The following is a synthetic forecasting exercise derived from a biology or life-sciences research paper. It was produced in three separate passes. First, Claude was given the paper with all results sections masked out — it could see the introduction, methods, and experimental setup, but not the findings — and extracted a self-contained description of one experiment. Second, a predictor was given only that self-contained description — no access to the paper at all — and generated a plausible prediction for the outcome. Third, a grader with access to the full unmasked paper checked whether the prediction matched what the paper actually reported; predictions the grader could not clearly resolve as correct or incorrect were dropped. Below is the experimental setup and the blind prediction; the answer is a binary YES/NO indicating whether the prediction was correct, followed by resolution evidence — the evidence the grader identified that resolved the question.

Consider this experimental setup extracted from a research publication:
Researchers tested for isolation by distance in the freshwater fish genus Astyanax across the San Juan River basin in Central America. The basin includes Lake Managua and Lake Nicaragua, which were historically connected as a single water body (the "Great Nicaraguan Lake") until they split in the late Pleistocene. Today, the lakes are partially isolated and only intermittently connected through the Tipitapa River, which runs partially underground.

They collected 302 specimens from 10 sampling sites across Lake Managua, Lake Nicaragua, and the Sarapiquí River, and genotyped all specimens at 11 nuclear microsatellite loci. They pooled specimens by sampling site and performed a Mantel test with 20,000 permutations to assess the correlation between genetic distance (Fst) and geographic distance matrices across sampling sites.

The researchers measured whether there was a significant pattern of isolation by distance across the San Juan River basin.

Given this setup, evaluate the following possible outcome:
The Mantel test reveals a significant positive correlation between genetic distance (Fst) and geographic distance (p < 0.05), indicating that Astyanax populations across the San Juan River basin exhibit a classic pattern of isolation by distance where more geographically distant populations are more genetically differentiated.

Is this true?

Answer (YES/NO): YES